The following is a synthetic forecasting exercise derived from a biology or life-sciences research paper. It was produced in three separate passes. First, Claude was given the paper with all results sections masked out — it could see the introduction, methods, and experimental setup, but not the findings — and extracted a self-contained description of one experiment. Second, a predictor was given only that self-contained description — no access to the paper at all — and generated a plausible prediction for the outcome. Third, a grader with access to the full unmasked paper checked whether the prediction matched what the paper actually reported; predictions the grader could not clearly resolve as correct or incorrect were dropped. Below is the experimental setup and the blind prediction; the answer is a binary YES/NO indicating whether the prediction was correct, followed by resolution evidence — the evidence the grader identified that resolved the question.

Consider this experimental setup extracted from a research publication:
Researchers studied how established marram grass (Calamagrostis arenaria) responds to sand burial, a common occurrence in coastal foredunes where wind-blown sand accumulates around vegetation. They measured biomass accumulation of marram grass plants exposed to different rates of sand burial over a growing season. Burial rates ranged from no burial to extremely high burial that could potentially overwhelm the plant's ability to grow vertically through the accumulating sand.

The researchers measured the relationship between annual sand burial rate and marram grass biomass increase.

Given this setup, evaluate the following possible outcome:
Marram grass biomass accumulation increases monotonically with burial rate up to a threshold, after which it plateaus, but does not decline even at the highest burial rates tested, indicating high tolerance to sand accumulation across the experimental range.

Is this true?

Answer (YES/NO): NO